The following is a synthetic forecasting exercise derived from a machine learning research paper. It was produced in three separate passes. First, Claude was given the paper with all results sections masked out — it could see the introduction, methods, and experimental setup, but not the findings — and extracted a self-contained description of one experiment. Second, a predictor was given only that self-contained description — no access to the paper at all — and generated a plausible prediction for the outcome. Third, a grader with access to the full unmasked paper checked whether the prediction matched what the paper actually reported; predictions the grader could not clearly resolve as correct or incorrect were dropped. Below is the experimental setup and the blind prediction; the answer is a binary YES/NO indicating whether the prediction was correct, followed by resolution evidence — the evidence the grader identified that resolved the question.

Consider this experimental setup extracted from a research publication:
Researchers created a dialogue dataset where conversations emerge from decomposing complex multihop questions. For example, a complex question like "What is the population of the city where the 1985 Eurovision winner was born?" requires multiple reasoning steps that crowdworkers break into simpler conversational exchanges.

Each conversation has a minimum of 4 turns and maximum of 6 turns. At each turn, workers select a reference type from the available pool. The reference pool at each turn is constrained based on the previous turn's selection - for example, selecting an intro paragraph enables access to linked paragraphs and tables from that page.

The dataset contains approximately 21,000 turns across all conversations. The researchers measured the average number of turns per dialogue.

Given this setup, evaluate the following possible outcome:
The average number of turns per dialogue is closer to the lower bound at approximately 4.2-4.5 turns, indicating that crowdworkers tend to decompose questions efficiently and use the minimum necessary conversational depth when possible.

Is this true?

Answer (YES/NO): YES